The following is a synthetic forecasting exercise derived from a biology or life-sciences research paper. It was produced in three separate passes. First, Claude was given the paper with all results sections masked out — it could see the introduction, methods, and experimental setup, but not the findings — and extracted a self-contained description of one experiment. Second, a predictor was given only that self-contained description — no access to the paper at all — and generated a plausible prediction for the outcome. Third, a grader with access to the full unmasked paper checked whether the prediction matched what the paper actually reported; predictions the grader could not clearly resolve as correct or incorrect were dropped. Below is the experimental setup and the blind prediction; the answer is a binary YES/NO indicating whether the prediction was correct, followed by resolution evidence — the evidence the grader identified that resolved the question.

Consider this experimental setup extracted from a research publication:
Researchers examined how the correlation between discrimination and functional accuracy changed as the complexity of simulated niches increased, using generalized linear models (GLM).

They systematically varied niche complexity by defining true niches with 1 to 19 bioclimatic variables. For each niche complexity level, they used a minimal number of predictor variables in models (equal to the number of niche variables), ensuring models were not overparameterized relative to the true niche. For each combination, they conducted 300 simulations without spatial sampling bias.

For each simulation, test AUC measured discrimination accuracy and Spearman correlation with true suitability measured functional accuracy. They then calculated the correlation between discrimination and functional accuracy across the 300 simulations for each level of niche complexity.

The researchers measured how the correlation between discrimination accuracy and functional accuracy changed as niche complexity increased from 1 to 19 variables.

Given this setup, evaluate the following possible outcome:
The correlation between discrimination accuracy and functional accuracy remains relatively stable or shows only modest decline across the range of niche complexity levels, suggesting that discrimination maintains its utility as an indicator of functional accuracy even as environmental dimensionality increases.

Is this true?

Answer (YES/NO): NO